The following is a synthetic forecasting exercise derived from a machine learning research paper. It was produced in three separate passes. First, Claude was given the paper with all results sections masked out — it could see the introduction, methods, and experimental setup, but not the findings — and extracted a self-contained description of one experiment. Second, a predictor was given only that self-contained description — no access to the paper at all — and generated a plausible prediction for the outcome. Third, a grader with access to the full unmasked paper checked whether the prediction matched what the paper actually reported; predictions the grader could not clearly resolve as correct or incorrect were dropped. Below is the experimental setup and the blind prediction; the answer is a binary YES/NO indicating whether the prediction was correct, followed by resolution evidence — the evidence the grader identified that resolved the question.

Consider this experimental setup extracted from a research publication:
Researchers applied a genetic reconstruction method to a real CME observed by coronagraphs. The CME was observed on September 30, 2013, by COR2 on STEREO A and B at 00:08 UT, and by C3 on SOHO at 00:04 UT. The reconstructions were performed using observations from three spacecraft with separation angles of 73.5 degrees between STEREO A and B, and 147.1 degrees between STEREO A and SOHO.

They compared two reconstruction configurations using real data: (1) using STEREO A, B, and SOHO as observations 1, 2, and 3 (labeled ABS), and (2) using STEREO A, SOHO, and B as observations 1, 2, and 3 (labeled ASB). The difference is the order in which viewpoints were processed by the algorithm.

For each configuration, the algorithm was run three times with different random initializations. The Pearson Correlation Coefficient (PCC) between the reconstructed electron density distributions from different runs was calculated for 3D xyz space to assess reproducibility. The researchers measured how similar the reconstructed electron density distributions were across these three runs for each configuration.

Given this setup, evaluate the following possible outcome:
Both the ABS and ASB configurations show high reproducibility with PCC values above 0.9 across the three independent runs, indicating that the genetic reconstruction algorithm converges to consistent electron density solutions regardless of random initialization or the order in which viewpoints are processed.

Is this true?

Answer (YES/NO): NO